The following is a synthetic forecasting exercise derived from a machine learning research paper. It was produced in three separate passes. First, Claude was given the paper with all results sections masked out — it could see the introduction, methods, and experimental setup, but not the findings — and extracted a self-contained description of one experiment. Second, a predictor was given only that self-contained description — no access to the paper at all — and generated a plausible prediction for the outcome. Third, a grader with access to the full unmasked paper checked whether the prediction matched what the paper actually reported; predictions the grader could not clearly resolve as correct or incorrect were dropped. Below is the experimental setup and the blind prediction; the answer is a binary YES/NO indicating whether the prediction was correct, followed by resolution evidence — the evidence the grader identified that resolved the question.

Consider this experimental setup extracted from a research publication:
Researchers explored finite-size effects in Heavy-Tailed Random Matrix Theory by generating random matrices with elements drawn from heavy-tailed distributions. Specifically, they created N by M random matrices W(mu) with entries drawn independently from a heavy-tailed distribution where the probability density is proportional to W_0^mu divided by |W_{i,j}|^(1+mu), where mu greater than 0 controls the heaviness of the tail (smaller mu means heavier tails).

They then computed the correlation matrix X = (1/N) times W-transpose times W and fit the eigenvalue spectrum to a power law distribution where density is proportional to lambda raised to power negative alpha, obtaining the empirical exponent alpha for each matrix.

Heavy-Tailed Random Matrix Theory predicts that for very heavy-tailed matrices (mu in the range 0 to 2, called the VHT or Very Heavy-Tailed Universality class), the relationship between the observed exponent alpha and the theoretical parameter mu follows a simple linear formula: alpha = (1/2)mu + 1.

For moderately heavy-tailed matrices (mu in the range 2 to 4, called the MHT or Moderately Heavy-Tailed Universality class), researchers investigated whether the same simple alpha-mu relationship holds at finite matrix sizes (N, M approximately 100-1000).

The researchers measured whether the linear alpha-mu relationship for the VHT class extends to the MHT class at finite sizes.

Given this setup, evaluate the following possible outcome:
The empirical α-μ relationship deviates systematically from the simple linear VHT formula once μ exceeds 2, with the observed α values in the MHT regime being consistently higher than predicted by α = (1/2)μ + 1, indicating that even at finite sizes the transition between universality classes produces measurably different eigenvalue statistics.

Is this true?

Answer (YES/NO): NO